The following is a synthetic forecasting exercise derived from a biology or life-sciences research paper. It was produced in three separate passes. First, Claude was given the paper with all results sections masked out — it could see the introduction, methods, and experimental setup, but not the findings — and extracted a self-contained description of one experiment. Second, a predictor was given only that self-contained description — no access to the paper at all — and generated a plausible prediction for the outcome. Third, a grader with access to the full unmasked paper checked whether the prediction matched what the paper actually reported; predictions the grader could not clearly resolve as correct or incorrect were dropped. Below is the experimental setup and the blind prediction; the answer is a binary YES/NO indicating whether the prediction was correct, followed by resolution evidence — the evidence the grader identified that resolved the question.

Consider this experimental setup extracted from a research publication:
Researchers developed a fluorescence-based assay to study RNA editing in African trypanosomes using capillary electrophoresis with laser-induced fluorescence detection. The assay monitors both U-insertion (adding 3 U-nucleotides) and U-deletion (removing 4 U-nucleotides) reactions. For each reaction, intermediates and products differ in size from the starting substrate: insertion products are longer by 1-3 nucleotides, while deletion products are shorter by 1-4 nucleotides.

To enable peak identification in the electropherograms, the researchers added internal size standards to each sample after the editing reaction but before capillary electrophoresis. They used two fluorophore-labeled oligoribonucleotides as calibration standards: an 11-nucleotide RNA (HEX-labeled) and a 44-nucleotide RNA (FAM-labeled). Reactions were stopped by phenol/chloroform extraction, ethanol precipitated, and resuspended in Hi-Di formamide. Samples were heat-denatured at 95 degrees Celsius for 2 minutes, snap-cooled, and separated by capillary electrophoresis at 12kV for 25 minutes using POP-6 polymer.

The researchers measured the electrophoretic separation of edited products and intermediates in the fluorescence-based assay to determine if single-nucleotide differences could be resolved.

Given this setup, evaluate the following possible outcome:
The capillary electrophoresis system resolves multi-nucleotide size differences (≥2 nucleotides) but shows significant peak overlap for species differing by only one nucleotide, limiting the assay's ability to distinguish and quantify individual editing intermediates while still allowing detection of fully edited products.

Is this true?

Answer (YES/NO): NO